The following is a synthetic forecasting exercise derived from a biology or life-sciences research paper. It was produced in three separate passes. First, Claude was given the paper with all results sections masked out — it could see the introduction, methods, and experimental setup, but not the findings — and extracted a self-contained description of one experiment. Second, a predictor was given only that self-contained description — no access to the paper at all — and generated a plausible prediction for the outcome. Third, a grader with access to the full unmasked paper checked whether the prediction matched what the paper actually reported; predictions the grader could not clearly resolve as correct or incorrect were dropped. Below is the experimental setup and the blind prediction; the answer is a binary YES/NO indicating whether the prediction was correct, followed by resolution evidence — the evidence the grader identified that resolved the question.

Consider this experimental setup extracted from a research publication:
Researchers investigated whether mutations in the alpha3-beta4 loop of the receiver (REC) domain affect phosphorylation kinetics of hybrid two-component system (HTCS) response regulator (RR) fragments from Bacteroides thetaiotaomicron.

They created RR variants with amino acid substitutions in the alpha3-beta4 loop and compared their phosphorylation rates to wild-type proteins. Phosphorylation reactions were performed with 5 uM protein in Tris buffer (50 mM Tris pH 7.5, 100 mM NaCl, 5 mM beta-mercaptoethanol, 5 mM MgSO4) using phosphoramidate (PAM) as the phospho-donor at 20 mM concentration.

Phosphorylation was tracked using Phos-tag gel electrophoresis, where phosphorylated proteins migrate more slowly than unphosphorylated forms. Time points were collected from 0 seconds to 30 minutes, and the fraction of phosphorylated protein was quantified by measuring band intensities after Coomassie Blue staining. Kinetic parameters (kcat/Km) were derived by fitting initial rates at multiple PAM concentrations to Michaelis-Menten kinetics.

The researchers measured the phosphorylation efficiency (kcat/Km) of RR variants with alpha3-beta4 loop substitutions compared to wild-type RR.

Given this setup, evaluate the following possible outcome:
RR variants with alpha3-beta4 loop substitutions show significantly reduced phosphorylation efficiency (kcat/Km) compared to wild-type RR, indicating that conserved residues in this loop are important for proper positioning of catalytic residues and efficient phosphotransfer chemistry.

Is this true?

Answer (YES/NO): NO